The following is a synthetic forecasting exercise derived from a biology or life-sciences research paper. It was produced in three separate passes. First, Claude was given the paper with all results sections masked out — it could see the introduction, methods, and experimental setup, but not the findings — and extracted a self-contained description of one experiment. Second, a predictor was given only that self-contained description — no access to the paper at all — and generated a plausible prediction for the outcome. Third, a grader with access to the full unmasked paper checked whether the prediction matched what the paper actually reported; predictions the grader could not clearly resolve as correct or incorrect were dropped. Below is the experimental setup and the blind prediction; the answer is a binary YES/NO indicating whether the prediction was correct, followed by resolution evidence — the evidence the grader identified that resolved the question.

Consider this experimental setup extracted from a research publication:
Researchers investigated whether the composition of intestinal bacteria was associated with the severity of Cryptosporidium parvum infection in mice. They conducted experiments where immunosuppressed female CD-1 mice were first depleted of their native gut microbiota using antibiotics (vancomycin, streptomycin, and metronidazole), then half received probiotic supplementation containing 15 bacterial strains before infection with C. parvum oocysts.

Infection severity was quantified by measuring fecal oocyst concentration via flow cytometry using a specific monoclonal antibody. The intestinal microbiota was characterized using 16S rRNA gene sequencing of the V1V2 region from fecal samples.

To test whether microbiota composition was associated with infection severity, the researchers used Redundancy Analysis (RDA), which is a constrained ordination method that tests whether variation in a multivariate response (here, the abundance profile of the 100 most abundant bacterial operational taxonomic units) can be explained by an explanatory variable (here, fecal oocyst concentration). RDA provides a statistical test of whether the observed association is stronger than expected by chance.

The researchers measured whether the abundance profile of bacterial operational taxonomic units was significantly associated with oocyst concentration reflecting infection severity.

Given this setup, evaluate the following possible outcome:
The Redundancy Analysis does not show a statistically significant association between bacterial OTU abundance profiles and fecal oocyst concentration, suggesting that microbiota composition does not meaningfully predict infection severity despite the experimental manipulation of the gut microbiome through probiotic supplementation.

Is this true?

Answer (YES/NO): NO